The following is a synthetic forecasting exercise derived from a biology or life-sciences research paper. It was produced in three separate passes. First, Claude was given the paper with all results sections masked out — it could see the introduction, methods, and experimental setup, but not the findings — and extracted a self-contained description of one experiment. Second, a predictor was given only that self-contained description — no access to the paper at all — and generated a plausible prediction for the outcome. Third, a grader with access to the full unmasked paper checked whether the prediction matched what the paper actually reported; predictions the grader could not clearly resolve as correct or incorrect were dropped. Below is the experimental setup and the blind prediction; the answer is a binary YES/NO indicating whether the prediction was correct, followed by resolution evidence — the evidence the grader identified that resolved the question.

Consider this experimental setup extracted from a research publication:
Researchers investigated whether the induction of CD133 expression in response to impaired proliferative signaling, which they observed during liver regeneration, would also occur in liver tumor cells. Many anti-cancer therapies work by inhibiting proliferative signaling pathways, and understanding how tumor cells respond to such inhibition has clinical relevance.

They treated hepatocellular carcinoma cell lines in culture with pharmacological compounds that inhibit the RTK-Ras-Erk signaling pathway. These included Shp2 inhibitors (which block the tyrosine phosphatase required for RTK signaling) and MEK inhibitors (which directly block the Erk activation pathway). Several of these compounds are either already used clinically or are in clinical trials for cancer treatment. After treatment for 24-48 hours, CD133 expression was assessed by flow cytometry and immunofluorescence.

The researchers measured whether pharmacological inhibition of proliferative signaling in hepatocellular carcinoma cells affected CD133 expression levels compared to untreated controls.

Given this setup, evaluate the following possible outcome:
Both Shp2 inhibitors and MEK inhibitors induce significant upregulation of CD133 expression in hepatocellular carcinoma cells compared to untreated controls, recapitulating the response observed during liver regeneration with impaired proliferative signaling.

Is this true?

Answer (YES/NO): YES